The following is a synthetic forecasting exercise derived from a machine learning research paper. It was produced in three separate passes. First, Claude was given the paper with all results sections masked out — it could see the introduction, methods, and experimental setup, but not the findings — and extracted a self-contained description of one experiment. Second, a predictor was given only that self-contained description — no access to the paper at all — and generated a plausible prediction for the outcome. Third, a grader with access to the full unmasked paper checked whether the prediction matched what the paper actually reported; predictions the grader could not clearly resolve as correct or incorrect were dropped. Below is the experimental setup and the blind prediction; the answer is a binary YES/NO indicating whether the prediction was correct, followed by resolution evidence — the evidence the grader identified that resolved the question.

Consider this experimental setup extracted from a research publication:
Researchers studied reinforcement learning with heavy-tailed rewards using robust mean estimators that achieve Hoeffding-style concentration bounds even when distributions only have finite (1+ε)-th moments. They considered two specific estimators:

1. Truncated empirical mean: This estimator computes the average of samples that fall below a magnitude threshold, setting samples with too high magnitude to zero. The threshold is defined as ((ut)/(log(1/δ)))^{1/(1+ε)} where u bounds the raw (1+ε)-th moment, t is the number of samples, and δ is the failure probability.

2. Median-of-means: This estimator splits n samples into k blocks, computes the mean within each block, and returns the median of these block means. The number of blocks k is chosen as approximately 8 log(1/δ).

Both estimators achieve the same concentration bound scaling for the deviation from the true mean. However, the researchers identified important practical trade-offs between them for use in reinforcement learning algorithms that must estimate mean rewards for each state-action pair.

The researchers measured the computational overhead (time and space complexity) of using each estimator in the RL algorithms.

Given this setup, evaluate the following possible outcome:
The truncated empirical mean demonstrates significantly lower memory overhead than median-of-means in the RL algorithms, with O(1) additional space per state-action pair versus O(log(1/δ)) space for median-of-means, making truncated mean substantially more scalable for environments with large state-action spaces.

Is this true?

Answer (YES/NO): NO